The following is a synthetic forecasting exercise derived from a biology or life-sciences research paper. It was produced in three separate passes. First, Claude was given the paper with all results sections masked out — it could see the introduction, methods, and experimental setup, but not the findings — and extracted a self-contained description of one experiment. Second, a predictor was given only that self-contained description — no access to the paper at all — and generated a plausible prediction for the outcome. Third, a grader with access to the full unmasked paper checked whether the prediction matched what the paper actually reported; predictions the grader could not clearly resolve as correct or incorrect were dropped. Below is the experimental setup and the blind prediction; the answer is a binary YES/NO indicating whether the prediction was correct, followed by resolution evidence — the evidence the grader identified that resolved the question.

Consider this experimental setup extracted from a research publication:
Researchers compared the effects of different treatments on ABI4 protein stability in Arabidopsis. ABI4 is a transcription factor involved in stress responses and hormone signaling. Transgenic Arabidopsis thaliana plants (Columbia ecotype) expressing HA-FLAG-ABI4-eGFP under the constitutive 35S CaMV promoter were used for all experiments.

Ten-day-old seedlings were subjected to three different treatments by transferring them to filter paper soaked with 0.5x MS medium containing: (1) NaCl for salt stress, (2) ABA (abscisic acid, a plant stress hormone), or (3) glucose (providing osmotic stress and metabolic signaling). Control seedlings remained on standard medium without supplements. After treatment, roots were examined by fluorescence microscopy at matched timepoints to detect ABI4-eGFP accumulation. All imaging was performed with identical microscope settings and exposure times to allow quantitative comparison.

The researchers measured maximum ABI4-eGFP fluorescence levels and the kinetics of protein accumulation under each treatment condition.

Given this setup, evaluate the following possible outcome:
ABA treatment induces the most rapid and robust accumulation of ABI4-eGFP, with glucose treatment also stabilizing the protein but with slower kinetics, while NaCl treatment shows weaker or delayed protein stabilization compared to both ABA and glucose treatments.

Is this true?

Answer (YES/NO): NO